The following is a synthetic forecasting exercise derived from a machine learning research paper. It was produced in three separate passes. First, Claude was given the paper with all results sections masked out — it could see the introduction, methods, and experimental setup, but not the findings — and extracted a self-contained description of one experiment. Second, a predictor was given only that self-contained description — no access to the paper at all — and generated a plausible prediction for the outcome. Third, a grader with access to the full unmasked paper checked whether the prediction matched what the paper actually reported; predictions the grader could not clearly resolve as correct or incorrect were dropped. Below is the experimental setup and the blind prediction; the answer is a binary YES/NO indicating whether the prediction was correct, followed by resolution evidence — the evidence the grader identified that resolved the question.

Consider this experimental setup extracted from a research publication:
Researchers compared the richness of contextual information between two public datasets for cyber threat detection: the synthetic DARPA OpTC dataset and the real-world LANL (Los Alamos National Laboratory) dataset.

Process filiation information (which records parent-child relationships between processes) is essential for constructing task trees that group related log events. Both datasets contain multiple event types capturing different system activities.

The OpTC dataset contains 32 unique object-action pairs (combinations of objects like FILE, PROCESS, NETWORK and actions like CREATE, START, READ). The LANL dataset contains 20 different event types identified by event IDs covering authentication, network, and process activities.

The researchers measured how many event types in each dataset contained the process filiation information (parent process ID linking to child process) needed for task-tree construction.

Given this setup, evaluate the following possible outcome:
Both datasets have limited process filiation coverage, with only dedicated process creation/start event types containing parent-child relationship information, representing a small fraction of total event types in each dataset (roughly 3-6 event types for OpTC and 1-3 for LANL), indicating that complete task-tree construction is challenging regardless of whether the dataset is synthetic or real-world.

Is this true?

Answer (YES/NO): NO